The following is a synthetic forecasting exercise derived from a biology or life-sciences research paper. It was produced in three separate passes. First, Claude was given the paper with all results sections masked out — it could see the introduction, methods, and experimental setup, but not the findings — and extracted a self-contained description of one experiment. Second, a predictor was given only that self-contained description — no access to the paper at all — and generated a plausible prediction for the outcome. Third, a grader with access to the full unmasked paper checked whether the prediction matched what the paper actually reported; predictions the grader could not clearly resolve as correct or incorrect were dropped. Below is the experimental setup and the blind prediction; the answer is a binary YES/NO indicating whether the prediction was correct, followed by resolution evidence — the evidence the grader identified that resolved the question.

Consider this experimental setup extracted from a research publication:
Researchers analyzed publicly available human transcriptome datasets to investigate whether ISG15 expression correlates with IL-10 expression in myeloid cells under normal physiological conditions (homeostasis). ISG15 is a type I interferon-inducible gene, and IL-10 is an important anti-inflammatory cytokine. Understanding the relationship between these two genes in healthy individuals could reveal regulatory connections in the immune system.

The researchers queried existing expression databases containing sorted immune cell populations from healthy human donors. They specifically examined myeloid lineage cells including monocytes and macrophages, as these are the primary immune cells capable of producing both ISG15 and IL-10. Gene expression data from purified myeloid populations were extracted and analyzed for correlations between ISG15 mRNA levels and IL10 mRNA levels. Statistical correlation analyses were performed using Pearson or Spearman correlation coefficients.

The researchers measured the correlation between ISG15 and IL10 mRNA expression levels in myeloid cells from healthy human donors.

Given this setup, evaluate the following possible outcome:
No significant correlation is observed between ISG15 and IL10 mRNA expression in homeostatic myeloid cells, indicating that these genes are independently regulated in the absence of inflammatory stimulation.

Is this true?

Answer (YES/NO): NO